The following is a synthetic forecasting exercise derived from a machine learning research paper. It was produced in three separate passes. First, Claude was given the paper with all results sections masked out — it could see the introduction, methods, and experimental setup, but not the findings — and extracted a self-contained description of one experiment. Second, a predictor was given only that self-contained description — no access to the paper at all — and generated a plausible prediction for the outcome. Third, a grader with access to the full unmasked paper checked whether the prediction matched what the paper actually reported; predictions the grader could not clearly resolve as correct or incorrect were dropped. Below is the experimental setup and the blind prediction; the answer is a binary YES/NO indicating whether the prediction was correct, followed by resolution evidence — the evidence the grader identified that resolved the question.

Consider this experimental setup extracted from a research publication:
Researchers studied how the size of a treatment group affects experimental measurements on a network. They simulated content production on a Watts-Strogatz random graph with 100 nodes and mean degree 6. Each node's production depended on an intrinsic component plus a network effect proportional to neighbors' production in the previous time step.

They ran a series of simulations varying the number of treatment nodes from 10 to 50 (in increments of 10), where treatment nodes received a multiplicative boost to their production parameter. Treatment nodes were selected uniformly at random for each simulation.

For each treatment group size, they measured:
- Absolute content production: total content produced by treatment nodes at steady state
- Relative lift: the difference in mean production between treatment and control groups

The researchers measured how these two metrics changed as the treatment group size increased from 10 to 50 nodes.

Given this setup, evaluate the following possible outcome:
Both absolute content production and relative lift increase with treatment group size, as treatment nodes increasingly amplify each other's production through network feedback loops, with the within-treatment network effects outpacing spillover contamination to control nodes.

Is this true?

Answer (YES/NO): NO